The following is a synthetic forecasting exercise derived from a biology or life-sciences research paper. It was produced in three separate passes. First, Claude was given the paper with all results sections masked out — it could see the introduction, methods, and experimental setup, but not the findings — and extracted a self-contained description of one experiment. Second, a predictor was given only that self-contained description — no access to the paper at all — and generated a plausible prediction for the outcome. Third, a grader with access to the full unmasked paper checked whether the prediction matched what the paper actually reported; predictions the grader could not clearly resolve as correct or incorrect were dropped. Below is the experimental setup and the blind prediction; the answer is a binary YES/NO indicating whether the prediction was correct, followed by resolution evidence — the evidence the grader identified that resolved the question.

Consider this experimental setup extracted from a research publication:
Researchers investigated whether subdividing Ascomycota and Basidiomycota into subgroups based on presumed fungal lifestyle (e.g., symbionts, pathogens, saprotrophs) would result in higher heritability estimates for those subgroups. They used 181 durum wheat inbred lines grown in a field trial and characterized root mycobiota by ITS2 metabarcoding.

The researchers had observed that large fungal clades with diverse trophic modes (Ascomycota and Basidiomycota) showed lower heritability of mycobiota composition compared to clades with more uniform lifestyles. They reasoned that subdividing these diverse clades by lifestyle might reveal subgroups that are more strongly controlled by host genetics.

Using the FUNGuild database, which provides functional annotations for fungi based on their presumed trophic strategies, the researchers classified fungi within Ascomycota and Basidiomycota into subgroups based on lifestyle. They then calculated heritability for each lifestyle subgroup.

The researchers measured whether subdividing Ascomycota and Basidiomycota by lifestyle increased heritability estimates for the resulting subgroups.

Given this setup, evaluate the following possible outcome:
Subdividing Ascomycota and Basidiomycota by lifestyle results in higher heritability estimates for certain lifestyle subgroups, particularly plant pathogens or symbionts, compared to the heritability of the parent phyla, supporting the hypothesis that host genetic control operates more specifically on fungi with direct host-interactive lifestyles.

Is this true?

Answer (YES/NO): NO